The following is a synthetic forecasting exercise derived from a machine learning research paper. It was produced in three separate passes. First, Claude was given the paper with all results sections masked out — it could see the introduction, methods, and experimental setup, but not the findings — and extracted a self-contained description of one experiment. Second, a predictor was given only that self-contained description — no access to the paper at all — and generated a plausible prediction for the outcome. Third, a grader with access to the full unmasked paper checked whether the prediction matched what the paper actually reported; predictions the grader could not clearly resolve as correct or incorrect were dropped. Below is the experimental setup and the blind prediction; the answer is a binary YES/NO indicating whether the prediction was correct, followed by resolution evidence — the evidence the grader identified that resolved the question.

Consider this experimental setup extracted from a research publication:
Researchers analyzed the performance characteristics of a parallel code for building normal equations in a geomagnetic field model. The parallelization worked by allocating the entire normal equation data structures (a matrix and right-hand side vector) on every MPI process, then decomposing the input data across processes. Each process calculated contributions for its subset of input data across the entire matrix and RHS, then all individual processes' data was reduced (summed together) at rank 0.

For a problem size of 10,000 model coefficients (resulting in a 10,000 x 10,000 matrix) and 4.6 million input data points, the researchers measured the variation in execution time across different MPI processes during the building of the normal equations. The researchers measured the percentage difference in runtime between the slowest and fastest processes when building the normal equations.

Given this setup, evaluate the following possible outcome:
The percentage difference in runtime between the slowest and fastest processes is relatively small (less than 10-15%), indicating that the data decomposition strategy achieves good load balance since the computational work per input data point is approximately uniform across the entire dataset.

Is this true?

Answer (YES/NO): NO